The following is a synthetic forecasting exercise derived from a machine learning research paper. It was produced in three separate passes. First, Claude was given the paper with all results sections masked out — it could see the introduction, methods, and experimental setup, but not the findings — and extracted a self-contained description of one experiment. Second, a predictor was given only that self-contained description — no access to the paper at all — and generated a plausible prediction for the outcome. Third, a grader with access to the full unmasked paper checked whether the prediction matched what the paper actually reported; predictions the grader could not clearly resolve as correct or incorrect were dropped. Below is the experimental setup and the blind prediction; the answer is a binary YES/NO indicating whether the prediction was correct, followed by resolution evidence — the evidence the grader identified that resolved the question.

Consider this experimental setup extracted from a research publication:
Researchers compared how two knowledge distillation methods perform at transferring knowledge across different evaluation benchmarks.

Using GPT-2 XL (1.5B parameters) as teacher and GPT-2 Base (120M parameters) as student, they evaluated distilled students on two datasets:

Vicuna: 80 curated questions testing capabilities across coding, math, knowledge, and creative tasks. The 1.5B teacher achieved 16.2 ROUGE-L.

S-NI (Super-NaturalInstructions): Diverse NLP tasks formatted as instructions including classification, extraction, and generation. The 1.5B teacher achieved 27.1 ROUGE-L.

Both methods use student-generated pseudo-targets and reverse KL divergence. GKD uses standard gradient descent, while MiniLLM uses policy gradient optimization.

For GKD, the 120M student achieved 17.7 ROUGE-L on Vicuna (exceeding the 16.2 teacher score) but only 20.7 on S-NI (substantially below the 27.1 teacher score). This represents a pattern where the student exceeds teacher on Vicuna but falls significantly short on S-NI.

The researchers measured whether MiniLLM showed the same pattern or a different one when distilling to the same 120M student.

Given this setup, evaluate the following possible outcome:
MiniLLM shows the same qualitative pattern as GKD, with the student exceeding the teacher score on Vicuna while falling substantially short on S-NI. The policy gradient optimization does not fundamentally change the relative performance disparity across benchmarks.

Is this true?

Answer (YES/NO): NO